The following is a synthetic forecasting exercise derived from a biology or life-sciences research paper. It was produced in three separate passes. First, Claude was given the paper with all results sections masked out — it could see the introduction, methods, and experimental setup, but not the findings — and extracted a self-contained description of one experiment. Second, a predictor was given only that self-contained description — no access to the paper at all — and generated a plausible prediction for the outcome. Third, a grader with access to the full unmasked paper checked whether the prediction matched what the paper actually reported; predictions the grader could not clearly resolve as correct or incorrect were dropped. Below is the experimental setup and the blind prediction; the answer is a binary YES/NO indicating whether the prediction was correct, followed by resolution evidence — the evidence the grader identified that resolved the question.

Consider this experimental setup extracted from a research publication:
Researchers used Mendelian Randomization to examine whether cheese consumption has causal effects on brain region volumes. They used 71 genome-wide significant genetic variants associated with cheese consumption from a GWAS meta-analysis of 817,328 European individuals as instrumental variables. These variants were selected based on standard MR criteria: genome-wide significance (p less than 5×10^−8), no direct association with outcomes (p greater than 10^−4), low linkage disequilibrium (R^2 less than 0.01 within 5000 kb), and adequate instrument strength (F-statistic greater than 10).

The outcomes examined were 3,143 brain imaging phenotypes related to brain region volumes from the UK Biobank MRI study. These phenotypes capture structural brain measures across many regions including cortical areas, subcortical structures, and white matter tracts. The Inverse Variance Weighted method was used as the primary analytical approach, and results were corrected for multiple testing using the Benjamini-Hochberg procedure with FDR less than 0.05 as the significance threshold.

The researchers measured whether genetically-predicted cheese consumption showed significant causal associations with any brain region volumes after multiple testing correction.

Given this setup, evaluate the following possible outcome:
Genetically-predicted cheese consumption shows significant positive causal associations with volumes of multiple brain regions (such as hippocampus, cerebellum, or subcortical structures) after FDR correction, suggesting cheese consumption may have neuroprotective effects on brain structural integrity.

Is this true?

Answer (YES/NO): NO